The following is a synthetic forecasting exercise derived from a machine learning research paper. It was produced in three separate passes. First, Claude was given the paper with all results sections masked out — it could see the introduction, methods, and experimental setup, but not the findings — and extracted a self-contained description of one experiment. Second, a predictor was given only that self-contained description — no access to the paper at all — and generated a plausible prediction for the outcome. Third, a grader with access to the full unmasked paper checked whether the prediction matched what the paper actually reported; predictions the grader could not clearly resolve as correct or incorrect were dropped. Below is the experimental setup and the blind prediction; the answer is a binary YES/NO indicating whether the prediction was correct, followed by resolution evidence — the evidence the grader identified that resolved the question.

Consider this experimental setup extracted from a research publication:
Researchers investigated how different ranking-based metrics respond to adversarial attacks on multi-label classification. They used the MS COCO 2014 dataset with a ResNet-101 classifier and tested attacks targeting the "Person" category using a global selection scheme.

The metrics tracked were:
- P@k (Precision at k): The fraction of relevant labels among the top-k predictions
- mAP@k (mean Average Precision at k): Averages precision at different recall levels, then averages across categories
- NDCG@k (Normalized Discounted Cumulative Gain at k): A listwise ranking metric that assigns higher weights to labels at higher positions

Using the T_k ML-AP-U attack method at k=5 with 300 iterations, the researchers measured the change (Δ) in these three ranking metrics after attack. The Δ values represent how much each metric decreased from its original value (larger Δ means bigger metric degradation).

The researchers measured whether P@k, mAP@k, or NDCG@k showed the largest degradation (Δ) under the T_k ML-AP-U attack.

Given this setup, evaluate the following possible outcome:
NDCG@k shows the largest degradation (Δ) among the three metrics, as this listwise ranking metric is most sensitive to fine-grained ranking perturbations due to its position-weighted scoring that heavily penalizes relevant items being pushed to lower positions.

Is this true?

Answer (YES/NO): NO